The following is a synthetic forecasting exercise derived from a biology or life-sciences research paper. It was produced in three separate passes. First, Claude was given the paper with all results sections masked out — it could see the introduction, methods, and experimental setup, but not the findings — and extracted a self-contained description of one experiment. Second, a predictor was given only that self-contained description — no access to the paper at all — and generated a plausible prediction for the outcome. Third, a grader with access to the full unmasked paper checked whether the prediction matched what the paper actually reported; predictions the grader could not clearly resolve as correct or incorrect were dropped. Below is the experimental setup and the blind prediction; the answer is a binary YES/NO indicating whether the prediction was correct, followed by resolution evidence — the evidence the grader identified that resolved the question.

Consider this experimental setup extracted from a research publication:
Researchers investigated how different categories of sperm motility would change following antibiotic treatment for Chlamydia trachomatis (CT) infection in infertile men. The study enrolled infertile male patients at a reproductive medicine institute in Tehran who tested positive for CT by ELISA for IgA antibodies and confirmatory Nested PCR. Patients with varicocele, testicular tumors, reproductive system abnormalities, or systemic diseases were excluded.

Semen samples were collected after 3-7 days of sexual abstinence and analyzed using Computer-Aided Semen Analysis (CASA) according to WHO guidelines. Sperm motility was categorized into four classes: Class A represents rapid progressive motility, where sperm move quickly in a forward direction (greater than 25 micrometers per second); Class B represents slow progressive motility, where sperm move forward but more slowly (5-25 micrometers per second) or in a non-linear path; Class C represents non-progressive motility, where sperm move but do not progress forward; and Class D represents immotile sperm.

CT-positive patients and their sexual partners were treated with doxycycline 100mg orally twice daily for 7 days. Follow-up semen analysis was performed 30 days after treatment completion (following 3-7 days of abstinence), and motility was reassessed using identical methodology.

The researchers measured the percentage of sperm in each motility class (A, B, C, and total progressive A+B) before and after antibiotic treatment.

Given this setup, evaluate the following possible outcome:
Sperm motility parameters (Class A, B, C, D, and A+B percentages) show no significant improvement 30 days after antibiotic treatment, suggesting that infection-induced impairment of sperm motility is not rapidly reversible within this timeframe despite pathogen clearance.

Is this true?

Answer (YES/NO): YES